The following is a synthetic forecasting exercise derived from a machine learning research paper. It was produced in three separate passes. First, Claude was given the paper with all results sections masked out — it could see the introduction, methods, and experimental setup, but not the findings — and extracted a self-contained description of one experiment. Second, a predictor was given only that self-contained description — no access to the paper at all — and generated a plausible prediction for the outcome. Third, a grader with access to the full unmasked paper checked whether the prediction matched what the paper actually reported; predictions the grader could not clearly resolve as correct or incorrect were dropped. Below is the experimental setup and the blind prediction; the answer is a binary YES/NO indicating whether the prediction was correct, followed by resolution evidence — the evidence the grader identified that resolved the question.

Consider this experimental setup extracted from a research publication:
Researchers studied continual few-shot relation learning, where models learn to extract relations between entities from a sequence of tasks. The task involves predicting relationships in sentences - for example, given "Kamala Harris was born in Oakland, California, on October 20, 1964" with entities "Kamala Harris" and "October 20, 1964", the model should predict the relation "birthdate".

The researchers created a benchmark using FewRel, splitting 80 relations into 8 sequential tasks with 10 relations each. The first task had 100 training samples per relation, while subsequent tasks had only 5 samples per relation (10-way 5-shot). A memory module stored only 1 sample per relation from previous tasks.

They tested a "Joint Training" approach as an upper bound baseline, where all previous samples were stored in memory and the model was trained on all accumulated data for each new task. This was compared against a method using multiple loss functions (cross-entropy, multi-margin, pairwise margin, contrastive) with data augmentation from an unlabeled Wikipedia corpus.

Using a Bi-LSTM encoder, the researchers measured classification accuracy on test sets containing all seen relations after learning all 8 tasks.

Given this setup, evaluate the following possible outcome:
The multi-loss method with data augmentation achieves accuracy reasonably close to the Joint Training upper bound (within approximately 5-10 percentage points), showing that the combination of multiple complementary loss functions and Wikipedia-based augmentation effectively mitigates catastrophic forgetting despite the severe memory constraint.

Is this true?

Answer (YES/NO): NO